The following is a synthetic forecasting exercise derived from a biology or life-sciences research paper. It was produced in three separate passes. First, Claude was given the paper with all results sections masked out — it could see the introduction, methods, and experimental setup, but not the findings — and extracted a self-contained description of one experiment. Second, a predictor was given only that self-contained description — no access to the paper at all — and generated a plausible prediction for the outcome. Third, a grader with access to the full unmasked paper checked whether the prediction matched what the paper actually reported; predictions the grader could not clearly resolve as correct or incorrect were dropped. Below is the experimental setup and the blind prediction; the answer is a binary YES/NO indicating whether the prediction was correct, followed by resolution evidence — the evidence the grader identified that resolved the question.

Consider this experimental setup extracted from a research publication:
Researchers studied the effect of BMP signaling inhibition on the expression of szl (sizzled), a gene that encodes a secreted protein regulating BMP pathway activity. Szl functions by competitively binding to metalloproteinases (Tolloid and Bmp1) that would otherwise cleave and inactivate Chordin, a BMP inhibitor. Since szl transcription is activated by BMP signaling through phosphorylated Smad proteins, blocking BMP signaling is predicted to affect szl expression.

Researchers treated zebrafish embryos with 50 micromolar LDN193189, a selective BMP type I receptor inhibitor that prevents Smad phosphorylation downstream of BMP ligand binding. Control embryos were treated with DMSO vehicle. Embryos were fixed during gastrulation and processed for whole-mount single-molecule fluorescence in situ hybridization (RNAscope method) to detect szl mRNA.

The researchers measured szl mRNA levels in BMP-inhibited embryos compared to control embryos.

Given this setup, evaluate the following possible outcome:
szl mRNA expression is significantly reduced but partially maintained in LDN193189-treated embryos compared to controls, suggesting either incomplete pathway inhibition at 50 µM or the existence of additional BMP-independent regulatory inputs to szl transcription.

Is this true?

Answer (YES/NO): NO